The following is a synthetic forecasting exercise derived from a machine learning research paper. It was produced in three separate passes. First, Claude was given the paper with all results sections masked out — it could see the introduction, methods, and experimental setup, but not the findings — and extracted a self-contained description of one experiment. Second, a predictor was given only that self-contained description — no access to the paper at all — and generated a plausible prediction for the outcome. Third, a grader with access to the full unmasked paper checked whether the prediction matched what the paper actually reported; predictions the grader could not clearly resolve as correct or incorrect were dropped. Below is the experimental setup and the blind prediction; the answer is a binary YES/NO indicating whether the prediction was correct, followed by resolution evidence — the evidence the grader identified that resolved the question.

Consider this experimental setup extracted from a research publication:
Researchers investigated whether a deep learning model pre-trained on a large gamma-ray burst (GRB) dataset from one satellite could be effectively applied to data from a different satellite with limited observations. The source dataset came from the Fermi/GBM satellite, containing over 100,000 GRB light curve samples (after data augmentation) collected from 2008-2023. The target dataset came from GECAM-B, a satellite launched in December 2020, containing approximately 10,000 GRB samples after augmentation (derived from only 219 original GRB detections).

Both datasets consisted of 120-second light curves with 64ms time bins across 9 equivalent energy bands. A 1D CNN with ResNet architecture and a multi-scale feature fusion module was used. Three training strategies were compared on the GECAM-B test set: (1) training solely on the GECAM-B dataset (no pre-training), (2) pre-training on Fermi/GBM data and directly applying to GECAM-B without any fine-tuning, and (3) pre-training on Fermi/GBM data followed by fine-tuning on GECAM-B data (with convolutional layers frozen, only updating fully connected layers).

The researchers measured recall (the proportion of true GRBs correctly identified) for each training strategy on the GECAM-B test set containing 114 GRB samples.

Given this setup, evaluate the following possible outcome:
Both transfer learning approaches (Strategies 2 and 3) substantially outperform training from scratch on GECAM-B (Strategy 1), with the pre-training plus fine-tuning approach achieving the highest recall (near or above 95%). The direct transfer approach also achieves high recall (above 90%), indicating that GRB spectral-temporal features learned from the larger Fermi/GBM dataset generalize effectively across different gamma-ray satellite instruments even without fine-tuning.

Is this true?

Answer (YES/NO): NO